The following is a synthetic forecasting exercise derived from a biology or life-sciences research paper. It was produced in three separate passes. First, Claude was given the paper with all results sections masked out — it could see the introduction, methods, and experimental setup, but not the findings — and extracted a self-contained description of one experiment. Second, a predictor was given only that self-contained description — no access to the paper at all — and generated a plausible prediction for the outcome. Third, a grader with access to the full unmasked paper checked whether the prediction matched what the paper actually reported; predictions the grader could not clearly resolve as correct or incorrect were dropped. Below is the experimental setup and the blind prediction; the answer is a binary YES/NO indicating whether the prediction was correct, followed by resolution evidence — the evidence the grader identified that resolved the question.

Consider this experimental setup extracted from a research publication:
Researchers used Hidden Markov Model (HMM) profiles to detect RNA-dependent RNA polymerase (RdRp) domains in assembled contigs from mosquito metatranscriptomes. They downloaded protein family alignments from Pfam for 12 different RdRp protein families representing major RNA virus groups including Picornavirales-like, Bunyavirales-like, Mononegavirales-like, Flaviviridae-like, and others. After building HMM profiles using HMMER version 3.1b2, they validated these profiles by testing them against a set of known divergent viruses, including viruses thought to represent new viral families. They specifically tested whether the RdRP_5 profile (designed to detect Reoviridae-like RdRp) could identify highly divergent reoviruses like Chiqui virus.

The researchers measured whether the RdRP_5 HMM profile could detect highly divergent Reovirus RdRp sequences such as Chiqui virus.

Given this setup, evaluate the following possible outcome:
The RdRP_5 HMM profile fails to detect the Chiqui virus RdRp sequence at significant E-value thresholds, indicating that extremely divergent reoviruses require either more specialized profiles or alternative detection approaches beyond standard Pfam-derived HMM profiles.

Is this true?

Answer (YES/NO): YES